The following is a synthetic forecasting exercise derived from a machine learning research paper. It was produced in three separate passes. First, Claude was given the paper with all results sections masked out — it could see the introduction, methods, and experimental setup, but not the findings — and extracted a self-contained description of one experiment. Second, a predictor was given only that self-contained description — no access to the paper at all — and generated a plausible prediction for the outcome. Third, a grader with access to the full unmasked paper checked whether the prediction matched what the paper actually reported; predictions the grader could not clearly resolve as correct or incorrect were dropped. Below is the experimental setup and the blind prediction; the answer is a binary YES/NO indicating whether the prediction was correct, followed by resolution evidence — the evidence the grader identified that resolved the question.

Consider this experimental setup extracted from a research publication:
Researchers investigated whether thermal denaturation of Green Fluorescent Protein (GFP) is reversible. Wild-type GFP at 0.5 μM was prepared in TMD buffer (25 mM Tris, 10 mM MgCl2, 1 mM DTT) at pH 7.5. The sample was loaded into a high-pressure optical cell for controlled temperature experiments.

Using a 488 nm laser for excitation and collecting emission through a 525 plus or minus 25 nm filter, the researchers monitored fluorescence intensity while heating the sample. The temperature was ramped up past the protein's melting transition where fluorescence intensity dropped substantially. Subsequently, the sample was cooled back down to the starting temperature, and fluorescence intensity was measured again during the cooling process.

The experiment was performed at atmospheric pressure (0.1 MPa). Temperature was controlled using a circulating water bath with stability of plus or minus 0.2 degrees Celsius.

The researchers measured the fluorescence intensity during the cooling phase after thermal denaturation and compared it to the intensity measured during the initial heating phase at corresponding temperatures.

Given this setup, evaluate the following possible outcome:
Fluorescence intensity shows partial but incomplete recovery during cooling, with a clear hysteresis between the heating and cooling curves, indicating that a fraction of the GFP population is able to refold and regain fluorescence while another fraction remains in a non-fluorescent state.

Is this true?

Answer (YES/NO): NO